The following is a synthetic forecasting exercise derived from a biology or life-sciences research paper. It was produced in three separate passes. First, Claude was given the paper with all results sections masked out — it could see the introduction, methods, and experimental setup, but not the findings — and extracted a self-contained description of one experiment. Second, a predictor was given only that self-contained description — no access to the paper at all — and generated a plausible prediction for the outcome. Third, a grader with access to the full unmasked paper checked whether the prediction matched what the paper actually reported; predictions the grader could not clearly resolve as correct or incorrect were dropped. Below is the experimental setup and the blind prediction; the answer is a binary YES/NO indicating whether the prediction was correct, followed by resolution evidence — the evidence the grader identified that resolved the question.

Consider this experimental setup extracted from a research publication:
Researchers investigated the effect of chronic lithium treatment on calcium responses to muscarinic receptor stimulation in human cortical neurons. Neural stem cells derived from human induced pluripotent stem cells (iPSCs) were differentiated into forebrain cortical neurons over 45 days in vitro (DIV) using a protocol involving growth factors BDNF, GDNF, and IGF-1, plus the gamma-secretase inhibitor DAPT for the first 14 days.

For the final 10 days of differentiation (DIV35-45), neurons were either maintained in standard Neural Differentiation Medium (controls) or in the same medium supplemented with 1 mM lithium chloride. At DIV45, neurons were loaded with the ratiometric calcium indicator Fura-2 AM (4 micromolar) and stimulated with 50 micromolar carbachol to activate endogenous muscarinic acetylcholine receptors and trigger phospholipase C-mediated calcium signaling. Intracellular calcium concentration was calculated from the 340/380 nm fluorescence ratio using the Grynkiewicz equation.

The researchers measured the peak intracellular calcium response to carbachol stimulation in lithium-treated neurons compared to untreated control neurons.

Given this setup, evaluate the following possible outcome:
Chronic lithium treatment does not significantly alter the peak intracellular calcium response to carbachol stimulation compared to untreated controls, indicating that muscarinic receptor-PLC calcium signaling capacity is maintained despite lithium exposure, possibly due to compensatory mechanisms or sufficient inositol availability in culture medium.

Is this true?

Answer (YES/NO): NO